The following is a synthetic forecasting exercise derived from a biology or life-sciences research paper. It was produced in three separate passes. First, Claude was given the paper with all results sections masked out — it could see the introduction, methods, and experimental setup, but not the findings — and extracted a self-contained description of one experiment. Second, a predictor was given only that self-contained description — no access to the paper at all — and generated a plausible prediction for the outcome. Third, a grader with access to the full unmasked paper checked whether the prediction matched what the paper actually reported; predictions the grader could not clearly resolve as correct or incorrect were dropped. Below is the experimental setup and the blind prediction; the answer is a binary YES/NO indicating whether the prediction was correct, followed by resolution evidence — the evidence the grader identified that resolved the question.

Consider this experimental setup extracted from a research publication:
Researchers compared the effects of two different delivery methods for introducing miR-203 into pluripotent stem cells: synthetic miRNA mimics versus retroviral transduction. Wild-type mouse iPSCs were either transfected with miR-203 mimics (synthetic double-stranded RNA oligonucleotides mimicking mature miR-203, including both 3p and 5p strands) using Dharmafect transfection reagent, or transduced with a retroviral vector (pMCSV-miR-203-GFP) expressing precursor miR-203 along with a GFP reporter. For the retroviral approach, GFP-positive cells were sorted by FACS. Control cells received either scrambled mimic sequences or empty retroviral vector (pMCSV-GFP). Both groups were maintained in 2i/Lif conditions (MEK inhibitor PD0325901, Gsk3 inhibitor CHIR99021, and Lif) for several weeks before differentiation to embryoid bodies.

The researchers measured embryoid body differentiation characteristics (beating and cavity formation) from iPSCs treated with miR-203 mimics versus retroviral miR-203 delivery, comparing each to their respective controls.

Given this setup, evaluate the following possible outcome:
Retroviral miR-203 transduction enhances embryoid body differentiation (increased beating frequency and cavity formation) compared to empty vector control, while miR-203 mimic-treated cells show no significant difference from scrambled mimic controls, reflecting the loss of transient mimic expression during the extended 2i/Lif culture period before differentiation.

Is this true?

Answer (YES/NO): NO